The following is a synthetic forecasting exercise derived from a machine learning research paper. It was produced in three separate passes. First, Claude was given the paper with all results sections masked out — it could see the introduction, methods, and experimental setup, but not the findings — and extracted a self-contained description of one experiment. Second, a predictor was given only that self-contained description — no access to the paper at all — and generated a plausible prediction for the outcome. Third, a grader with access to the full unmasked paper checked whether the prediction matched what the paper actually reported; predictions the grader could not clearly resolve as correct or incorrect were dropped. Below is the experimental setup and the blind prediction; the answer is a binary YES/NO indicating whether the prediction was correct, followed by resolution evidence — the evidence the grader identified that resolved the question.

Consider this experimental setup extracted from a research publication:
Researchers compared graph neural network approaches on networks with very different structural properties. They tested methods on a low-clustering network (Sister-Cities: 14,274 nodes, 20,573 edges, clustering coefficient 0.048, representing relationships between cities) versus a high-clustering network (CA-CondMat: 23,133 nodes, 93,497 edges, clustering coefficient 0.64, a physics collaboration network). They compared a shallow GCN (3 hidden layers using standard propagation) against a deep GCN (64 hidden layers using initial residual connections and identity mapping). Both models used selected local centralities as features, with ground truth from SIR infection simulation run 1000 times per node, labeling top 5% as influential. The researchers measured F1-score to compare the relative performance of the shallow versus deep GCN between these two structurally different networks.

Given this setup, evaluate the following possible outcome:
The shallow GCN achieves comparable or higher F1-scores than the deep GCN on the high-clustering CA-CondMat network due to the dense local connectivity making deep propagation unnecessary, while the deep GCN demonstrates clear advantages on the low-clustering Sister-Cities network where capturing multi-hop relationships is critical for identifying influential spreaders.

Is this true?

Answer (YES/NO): NO